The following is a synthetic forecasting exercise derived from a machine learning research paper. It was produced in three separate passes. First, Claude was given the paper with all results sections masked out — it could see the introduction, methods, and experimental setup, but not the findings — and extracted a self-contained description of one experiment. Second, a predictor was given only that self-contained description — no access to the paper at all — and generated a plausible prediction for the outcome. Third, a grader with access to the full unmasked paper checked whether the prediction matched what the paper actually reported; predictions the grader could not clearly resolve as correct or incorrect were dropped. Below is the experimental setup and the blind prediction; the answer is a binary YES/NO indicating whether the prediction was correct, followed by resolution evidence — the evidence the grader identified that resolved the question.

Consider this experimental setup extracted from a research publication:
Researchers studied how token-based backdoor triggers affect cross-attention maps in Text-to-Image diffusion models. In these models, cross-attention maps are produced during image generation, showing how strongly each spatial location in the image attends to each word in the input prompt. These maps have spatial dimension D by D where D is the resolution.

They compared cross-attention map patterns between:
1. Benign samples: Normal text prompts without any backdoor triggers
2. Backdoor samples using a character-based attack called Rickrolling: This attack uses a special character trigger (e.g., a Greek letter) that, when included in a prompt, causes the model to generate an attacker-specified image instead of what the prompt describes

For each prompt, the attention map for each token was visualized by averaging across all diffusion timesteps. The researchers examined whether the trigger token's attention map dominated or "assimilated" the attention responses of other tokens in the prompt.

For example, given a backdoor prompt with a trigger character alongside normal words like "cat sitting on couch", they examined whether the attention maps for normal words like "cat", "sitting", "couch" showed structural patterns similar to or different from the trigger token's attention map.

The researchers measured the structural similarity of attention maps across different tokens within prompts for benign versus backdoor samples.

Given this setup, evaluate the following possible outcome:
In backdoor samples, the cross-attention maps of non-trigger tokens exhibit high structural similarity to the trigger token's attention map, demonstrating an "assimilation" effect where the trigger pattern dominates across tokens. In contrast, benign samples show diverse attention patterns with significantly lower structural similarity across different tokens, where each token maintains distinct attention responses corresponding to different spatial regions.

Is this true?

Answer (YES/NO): YES